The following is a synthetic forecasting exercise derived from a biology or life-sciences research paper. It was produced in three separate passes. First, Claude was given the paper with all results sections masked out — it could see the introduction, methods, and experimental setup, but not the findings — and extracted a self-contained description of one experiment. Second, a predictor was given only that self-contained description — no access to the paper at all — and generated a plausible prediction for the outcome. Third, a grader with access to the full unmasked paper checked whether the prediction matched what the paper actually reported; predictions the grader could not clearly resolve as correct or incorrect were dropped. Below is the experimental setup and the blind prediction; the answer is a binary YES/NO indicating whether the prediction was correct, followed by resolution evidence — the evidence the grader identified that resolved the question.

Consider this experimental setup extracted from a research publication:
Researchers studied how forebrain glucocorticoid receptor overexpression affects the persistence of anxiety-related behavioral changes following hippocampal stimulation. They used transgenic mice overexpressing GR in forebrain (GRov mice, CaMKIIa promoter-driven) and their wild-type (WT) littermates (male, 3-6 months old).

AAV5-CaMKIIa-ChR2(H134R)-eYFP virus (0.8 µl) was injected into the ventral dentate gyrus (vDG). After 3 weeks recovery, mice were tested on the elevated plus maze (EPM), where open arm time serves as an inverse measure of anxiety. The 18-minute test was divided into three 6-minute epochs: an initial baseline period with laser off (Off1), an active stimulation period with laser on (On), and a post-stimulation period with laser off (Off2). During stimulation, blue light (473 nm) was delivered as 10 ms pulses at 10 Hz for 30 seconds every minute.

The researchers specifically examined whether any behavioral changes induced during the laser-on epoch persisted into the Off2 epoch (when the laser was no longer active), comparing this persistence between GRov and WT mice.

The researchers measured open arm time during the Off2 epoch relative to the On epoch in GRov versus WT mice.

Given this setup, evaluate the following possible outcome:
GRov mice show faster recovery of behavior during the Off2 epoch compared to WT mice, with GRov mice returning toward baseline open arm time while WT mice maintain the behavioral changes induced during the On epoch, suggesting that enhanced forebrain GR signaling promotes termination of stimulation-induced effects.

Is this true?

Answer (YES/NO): NO